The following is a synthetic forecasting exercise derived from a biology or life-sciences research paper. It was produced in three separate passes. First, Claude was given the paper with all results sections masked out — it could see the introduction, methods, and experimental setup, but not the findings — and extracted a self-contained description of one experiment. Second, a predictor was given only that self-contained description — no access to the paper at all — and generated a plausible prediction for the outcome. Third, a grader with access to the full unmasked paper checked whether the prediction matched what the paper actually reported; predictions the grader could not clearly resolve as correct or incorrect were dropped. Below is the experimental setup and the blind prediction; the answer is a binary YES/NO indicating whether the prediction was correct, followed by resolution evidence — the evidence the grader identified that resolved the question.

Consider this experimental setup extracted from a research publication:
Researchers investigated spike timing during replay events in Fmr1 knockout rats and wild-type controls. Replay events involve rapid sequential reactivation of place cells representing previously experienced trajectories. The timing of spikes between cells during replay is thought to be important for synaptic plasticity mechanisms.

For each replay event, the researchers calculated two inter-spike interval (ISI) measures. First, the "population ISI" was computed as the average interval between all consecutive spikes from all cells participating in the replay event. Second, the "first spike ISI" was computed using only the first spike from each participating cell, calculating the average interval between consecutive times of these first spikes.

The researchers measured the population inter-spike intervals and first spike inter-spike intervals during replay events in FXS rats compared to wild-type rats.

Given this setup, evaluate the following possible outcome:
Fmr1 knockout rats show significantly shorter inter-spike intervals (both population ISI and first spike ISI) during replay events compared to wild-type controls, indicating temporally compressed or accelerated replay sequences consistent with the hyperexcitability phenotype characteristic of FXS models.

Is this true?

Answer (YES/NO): NO